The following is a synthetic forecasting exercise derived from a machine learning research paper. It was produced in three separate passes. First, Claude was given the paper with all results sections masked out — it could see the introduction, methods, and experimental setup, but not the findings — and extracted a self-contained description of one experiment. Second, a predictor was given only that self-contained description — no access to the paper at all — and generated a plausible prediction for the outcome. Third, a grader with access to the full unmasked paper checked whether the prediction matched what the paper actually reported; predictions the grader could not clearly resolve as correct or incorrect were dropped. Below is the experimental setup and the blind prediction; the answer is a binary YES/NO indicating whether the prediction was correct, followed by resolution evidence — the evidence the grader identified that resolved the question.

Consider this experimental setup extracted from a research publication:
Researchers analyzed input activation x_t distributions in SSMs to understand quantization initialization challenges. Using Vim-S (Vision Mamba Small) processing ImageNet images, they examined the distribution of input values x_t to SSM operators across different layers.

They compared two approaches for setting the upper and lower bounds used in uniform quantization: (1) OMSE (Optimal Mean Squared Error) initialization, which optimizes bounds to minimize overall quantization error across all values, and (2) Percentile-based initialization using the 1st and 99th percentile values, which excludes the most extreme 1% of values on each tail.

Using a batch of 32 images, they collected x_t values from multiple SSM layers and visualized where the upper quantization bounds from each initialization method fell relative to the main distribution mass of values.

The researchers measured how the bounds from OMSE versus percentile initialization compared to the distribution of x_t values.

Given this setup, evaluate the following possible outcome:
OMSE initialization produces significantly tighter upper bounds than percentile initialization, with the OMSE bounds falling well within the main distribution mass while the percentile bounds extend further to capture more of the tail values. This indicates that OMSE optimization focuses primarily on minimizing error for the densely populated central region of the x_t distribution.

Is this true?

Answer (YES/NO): NO